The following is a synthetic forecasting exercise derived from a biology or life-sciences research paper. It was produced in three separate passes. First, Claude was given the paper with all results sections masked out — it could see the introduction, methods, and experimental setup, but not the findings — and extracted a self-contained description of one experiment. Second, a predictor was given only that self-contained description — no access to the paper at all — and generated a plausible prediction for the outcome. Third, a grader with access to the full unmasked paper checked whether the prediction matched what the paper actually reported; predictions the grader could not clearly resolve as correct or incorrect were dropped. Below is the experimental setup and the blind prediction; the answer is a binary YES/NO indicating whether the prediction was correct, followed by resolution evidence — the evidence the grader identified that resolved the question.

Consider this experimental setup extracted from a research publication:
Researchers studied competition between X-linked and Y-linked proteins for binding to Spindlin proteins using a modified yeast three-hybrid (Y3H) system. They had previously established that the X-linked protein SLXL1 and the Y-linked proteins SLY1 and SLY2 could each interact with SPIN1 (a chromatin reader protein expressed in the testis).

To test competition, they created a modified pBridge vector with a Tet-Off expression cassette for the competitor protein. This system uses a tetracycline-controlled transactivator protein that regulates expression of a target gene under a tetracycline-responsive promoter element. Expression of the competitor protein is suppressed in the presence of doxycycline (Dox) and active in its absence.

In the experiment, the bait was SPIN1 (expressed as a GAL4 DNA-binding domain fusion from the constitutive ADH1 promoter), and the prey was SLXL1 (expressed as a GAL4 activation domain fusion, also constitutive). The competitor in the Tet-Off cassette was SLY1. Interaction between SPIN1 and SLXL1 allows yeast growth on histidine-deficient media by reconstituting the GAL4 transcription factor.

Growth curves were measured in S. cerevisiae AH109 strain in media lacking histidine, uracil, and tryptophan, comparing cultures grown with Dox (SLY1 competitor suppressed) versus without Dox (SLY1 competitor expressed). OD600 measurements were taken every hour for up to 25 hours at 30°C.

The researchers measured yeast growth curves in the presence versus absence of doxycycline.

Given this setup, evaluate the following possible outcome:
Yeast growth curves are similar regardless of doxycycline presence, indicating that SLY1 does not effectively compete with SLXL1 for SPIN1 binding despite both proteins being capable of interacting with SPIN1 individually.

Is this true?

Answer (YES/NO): NO